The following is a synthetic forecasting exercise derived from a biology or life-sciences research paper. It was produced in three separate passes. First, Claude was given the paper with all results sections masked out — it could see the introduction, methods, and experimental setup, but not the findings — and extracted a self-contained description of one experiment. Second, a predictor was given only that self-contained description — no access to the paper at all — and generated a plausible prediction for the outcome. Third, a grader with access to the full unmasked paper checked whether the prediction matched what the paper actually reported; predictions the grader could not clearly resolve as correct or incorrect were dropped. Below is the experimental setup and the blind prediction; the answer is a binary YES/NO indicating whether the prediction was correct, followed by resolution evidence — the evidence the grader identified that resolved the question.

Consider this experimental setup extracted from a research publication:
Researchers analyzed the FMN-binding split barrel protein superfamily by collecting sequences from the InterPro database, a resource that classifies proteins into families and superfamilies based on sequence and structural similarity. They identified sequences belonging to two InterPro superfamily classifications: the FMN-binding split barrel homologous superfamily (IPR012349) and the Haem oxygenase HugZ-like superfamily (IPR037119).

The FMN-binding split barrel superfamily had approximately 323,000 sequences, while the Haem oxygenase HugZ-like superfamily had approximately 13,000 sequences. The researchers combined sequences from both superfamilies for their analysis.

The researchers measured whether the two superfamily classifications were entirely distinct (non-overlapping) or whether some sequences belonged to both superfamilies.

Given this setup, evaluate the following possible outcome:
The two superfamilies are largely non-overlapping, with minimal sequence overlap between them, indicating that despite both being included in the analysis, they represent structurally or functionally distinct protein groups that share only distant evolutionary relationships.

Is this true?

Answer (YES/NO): NO